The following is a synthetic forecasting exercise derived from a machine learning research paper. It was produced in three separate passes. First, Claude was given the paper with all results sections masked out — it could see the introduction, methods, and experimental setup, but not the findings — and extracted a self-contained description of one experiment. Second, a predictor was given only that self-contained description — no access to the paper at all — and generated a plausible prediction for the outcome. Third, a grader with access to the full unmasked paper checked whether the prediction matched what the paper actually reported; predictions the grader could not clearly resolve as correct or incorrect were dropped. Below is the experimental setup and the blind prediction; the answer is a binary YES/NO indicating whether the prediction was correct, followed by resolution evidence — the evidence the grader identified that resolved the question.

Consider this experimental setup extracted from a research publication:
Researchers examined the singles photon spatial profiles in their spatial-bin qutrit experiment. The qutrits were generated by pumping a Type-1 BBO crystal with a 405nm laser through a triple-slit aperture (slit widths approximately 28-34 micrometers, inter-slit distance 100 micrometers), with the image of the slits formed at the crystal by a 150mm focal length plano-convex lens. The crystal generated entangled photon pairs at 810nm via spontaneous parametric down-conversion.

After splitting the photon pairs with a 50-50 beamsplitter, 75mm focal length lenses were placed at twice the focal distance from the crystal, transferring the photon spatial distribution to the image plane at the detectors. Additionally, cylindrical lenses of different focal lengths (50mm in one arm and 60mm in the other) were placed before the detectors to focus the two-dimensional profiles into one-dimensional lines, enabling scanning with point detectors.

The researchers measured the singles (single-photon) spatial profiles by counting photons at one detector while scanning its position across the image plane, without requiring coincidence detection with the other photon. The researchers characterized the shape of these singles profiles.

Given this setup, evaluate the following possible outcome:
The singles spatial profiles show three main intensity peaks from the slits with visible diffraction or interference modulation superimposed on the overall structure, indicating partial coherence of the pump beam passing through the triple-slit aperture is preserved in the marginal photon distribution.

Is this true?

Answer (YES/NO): NO